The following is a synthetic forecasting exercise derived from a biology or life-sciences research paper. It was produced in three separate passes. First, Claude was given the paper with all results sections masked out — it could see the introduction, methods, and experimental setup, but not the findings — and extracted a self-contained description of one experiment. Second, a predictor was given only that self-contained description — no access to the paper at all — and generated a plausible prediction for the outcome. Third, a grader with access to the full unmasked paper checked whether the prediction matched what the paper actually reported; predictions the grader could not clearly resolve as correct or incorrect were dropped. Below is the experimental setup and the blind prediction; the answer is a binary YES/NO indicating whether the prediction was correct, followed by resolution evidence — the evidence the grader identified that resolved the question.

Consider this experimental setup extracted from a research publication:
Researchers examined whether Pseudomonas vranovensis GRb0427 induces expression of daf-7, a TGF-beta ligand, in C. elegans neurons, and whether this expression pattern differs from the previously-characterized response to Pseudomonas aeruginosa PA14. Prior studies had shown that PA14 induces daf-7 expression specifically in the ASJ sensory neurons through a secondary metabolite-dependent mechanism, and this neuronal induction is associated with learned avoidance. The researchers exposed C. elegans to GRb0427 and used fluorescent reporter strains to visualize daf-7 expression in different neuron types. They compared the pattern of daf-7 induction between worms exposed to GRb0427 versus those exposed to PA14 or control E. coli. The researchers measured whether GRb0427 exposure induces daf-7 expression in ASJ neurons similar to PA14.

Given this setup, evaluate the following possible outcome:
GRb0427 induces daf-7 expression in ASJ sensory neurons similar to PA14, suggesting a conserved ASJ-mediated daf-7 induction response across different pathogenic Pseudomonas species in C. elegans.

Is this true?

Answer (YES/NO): NO